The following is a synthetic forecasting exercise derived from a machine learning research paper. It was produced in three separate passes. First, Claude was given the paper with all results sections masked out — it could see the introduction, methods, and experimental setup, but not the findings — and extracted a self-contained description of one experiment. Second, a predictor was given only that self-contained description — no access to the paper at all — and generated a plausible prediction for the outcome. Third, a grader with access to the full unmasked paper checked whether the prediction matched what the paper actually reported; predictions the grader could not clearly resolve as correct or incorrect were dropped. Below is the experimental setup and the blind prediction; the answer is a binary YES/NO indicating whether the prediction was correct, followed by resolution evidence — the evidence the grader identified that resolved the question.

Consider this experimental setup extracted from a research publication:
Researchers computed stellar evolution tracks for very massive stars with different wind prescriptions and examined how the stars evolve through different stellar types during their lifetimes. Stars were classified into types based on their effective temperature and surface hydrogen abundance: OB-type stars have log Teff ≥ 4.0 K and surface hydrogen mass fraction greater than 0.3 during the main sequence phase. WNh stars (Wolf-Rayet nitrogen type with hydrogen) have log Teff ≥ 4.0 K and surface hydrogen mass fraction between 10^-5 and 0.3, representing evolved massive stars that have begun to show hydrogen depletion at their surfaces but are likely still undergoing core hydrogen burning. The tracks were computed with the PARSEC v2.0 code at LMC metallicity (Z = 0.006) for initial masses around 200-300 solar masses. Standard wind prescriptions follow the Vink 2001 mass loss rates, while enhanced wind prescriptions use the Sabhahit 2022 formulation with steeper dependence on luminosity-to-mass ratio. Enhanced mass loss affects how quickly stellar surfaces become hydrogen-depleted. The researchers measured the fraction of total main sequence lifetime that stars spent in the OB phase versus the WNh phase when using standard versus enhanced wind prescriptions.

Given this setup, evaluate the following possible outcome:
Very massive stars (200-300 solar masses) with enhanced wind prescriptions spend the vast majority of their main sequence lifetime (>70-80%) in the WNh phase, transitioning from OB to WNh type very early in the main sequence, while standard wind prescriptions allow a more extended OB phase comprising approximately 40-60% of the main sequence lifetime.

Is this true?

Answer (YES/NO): NO